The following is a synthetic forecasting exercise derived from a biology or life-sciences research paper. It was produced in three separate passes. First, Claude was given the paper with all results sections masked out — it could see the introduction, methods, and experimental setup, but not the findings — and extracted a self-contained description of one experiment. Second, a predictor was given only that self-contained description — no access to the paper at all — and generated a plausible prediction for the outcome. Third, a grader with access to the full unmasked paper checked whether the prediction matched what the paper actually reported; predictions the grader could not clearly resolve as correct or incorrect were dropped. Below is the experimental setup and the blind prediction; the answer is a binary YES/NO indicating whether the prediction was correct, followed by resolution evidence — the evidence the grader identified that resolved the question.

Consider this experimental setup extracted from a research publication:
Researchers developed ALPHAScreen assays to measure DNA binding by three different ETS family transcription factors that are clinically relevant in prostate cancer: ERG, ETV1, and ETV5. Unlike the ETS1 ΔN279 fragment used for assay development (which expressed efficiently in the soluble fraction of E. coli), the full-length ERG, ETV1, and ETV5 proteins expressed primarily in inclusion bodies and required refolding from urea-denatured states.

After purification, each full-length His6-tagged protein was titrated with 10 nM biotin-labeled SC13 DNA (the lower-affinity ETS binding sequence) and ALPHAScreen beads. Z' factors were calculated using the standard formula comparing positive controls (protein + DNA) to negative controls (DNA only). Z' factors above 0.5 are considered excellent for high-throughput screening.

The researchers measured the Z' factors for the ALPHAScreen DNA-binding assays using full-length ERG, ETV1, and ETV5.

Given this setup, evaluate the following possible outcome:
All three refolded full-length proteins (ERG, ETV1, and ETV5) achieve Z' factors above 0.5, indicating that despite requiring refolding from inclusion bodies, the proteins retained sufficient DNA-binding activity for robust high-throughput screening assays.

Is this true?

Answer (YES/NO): YES